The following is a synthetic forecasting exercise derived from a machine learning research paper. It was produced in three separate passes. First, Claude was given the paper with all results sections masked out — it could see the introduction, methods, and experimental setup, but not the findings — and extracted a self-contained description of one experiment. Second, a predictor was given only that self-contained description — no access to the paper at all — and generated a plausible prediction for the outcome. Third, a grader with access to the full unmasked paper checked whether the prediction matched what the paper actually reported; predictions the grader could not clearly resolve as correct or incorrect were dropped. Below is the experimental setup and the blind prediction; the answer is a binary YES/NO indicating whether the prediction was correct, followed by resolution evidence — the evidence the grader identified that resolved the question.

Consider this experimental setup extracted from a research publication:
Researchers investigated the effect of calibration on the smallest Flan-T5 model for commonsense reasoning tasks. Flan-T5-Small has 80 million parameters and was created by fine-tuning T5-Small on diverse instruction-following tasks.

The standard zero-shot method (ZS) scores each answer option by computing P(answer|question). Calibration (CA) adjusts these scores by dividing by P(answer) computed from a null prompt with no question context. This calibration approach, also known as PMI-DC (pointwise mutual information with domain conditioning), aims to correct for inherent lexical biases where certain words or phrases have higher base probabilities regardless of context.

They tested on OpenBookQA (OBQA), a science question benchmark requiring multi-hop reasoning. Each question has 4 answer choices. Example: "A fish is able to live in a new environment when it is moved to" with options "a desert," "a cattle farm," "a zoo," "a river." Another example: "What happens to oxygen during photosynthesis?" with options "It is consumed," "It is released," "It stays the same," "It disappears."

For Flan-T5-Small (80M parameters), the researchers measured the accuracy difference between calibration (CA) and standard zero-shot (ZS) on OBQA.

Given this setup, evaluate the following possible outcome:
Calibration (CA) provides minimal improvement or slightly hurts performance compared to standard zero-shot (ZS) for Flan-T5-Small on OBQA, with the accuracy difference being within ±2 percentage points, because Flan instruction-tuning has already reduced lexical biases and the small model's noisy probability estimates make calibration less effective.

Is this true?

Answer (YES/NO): NO